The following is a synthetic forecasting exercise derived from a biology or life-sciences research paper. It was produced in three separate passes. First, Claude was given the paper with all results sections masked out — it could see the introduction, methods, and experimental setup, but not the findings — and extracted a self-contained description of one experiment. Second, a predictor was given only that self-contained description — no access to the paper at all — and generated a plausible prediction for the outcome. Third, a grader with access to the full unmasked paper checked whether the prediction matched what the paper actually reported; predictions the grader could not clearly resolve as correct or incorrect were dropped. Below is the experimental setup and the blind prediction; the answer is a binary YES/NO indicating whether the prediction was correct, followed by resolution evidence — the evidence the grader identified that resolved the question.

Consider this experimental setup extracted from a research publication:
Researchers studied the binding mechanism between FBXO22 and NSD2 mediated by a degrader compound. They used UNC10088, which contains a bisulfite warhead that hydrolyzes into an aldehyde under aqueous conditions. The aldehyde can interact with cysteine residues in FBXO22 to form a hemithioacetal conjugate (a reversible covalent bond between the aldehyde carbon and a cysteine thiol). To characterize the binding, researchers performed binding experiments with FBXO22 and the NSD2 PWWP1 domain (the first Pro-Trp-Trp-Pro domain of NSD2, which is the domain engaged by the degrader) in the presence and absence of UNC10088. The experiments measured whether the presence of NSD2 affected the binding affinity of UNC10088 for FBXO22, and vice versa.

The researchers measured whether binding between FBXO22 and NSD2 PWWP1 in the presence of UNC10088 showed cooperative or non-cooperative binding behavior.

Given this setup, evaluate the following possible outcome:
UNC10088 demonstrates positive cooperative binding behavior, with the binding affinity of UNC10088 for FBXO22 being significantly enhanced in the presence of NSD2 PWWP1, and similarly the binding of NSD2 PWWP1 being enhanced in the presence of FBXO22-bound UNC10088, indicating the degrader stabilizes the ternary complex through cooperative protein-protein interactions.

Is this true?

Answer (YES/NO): YES